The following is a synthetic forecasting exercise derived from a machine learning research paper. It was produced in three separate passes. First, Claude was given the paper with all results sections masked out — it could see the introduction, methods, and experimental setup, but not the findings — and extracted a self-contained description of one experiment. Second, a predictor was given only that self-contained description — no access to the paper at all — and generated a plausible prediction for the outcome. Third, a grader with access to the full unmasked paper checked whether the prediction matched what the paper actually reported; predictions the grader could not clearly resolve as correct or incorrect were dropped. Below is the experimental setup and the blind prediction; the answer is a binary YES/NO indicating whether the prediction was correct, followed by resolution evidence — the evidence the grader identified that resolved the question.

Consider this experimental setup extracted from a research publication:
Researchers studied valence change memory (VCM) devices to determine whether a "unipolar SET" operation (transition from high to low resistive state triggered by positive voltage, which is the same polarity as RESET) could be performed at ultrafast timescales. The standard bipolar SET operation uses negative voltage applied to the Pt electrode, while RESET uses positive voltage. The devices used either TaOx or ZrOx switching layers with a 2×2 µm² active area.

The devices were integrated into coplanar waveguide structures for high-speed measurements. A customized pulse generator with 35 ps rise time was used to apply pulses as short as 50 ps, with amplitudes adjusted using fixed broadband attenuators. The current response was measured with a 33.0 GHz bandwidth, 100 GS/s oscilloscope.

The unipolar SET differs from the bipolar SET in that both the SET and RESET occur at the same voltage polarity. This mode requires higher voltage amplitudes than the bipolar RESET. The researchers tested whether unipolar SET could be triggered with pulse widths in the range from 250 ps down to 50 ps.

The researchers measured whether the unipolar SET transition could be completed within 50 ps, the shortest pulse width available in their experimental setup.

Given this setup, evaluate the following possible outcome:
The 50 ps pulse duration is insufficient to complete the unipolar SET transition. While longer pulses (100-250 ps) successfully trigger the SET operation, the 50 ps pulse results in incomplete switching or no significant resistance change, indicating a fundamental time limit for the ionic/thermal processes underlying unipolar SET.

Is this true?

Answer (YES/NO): NO